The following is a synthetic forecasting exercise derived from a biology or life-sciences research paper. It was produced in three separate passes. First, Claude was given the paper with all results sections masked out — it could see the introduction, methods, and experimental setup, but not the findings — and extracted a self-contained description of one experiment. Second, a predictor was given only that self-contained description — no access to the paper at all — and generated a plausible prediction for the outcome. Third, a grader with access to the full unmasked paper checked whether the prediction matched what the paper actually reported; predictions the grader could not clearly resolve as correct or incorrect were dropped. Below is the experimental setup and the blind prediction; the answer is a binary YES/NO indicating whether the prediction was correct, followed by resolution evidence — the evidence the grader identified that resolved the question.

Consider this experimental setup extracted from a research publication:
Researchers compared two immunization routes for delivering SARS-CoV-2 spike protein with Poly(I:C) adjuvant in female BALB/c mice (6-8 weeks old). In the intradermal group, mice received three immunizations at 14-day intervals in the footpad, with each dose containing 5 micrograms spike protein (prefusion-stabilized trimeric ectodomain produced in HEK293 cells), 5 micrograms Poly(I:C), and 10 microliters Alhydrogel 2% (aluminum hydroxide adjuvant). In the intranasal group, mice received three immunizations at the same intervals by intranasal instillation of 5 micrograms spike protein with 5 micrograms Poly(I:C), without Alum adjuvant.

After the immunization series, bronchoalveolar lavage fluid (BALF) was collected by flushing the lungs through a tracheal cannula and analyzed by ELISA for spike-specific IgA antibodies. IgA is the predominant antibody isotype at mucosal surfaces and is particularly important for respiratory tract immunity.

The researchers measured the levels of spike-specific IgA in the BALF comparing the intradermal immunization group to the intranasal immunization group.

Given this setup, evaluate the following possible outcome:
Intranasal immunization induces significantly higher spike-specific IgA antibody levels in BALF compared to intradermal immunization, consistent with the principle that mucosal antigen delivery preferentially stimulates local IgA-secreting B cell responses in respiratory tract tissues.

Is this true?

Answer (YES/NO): YES